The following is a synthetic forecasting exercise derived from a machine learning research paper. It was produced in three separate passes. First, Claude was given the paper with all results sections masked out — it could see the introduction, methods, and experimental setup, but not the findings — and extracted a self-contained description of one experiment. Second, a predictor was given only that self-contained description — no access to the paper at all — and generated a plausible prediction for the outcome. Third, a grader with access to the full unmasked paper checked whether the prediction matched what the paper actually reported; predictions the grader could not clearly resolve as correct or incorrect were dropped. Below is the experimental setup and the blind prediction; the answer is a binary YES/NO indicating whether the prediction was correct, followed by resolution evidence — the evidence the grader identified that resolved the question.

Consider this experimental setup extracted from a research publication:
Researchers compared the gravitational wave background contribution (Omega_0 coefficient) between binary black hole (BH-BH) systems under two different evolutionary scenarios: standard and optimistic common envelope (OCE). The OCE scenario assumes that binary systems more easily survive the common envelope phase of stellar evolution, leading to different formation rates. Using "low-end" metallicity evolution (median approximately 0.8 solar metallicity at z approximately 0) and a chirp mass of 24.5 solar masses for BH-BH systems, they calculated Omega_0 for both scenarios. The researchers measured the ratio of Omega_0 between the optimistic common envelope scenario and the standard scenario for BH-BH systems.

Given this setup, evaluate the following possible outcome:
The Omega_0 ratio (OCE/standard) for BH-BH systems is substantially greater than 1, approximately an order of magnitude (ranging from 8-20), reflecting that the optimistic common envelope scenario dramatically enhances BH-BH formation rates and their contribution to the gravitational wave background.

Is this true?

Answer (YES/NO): NO